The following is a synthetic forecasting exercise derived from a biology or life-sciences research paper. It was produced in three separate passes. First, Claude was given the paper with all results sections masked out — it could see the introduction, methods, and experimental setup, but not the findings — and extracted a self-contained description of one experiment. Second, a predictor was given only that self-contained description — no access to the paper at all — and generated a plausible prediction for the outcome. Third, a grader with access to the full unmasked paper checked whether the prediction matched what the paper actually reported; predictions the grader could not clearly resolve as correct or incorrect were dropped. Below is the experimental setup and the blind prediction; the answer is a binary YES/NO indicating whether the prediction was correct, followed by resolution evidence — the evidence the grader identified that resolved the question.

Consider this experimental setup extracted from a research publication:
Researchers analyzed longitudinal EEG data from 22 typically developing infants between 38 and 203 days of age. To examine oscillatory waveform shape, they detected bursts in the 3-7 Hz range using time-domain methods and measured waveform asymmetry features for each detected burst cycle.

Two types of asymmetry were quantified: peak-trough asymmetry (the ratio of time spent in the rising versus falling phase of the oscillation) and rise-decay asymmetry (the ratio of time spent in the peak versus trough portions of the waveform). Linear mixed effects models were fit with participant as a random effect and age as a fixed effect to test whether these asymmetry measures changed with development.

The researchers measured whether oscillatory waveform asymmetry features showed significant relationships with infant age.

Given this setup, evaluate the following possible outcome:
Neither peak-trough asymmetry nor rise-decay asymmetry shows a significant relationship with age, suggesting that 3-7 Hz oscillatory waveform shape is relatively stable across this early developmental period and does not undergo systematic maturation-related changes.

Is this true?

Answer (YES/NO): YES